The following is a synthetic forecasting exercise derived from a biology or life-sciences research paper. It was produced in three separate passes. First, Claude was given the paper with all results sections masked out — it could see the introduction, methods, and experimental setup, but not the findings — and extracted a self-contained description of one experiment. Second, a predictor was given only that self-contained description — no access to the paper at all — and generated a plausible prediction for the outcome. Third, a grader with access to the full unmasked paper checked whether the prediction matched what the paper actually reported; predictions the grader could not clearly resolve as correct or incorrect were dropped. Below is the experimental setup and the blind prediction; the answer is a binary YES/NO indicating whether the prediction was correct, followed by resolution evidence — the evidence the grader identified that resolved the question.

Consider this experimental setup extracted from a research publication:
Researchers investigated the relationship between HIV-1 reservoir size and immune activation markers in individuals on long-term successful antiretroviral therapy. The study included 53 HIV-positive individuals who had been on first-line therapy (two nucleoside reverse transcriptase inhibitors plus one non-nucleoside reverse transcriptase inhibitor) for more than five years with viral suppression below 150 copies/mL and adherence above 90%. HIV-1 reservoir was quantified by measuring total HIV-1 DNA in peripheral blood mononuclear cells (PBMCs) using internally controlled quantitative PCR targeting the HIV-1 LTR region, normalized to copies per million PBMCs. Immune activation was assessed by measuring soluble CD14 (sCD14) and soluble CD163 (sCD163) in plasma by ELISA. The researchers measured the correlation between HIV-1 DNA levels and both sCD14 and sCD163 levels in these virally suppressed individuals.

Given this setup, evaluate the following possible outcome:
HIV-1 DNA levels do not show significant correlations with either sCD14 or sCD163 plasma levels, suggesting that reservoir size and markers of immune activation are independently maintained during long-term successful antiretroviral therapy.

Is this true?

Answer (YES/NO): YES